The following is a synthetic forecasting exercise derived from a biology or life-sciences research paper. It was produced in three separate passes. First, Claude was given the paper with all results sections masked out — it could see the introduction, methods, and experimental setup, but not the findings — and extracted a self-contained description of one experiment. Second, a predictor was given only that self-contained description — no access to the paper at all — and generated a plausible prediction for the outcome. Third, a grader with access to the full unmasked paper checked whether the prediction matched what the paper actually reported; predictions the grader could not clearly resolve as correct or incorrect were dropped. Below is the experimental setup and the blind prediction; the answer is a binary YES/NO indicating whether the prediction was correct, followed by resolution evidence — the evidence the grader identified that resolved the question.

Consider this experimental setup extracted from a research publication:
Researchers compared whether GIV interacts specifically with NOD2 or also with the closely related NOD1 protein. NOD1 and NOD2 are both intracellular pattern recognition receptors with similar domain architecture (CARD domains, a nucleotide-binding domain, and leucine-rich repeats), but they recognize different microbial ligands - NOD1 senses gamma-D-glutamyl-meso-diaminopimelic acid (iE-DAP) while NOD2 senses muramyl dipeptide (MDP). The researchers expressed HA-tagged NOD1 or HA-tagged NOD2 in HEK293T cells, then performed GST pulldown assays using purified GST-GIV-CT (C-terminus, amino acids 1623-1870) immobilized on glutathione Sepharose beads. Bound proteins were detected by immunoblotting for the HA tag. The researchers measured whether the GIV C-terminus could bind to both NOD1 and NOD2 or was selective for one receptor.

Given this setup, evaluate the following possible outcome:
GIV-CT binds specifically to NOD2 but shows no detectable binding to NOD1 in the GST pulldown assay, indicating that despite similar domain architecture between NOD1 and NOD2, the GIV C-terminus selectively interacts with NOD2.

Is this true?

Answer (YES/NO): YES